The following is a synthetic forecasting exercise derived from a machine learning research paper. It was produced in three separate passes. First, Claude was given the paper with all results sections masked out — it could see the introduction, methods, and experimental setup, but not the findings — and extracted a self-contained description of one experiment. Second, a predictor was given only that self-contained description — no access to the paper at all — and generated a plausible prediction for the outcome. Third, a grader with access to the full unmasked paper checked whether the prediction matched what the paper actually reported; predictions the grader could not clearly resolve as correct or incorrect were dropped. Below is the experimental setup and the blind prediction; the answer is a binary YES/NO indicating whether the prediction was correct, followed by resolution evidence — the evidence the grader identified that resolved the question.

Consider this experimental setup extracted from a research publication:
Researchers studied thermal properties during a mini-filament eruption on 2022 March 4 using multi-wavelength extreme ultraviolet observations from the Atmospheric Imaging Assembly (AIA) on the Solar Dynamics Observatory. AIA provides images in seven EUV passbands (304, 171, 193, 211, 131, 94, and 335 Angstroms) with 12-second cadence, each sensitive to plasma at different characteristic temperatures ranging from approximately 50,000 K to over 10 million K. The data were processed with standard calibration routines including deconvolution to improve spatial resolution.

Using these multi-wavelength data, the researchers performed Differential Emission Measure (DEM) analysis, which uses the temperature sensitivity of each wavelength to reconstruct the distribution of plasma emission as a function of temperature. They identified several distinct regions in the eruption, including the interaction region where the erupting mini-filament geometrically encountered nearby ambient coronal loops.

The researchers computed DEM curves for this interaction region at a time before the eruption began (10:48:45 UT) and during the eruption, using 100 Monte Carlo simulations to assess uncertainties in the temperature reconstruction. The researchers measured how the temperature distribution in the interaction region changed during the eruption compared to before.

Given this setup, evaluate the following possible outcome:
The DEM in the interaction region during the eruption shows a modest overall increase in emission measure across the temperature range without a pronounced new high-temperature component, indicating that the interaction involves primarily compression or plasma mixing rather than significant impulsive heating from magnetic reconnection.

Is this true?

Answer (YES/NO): NO